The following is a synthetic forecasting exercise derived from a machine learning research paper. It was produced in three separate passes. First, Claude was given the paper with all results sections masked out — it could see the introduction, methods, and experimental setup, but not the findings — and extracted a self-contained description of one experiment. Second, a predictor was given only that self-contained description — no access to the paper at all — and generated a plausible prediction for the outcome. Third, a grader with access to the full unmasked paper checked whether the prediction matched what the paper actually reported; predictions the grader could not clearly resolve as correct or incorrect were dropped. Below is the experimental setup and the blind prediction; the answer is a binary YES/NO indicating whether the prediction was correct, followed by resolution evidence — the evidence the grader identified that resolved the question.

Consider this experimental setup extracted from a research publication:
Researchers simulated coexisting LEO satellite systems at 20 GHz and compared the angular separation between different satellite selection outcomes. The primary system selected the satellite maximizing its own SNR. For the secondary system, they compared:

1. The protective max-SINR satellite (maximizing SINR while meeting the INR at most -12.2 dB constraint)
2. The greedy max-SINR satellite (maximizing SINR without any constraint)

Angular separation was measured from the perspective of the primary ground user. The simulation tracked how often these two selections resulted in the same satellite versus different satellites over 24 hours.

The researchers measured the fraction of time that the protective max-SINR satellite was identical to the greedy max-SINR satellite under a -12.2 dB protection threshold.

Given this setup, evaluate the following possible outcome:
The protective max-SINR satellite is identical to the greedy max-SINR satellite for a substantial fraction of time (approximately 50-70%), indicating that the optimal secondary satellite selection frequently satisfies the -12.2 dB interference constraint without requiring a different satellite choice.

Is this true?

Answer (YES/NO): NO